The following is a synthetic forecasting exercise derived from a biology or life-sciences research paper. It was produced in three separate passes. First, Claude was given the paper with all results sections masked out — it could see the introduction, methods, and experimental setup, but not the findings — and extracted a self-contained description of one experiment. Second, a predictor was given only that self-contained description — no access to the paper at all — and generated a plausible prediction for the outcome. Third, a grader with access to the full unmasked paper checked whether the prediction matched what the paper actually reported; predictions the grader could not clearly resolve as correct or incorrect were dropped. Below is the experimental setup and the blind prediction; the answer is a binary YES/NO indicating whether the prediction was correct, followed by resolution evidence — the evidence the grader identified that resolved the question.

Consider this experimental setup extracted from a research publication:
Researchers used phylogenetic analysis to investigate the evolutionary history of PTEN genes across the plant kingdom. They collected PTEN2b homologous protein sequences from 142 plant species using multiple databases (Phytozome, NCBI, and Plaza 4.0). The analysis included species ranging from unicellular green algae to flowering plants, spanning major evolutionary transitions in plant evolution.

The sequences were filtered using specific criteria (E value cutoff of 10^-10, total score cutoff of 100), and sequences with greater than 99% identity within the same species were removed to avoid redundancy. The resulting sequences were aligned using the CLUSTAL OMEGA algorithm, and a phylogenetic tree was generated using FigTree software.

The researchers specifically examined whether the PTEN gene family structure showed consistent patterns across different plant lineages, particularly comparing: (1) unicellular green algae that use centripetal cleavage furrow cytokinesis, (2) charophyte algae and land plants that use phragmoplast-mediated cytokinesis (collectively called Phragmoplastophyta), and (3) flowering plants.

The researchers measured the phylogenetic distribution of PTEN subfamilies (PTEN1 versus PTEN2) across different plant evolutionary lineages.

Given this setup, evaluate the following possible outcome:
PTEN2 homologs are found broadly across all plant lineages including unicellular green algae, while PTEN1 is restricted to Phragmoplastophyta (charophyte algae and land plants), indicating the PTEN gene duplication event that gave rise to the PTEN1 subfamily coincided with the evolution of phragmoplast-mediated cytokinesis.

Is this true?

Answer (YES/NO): NO